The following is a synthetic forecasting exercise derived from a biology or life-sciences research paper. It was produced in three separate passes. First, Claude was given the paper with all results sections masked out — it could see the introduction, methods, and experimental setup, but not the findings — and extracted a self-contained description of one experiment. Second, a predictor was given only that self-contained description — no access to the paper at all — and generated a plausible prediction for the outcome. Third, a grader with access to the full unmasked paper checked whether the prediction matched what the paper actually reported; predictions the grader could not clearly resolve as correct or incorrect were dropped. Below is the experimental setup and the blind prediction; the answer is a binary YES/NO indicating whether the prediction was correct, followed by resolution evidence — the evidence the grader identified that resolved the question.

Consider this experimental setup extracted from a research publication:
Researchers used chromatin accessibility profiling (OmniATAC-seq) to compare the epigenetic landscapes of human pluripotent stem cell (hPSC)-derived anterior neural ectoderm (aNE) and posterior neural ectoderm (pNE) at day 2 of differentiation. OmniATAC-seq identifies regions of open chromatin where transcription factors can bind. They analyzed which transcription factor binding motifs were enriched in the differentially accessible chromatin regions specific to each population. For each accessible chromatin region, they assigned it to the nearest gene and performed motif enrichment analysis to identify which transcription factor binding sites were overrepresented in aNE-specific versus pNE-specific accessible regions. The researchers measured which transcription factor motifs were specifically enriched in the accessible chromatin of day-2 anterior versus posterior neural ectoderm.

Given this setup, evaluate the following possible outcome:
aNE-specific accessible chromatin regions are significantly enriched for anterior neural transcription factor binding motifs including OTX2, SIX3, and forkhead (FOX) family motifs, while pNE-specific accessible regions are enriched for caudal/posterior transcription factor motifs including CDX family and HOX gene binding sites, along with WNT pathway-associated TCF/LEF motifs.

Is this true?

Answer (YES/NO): NO